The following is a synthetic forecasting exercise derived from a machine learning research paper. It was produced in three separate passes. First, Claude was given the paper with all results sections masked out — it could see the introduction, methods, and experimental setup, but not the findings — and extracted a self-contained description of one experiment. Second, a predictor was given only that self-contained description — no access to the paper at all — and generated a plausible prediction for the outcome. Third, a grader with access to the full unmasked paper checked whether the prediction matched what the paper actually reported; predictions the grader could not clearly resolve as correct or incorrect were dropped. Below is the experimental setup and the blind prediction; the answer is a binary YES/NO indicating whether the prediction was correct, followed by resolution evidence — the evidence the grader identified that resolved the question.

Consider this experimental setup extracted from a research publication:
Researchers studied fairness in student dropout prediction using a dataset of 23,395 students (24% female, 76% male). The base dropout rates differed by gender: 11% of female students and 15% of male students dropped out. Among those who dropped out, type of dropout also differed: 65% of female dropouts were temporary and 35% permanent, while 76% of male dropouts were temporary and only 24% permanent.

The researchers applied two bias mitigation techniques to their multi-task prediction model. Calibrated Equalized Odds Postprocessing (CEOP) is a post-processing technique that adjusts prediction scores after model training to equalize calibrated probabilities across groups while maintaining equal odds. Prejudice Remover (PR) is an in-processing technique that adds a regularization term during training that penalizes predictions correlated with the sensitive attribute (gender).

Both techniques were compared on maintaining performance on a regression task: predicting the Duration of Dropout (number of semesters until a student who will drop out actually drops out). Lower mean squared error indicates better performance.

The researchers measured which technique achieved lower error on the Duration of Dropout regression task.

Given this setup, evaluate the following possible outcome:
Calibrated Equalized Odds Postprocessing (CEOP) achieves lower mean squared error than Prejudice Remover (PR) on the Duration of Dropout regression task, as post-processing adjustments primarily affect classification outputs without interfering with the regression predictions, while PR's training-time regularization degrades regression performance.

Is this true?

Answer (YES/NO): YES